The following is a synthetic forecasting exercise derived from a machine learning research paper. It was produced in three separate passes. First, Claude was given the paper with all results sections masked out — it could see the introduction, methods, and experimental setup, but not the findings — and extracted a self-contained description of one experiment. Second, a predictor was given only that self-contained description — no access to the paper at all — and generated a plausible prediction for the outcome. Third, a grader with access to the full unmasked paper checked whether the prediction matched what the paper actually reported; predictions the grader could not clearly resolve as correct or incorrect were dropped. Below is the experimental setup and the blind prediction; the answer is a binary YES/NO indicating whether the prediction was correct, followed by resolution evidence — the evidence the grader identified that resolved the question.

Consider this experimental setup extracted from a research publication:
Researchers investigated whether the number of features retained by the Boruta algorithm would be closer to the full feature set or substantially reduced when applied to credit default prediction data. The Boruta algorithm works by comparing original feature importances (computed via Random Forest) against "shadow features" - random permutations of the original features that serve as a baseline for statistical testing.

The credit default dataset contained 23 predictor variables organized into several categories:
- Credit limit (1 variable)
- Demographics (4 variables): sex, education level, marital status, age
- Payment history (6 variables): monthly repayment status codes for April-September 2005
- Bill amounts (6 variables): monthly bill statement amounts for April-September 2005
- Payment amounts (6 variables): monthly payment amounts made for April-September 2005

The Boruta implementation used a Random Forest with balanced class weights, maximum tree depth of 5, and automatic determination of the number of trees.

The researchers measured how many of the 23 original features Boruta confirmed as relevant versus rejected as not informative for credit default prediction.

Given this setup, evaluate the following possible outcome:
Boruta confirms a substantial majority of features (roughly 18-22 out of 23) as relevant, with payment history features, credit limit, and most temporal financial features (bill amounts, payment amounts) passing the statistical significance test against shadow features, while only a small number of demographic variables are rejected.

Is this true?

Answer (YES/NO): YES